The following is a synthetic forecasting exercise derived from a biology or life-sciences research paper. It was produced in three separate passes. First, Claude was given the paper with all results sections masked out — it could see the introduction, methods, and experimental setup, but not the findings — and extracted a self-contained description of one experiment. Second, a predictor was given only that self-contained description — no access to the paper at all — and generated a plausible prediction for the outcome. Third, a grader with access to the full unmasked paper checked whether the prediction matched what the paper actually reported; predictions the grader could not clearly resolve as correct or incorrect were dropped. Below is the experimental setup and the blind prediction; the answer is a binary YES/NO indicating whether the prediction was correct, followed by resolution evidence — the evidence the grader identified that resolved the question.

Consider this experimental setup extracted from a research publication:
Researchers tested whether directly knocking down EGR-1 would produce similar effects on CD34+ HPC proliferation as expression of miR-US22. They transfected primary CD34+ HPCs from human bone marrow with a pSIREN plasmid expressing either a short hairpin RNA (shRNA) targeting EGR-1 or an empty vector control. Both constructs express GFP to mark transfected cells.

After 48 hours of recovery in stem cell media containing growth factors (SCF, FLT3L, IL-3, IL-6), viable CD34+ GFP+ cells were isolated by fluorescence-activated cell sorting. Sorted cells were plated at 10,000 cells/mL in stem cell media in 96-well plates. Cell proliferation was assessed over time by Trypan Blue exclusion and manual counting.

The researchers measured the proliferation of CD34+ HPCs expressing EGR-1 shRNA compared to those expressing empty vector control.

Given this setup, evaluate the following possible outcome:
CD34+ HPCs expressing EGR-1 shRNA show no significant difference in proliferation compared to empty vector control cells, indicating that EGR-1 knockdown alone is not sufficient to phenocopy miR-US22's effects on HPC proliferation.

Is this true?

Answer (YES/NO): NO